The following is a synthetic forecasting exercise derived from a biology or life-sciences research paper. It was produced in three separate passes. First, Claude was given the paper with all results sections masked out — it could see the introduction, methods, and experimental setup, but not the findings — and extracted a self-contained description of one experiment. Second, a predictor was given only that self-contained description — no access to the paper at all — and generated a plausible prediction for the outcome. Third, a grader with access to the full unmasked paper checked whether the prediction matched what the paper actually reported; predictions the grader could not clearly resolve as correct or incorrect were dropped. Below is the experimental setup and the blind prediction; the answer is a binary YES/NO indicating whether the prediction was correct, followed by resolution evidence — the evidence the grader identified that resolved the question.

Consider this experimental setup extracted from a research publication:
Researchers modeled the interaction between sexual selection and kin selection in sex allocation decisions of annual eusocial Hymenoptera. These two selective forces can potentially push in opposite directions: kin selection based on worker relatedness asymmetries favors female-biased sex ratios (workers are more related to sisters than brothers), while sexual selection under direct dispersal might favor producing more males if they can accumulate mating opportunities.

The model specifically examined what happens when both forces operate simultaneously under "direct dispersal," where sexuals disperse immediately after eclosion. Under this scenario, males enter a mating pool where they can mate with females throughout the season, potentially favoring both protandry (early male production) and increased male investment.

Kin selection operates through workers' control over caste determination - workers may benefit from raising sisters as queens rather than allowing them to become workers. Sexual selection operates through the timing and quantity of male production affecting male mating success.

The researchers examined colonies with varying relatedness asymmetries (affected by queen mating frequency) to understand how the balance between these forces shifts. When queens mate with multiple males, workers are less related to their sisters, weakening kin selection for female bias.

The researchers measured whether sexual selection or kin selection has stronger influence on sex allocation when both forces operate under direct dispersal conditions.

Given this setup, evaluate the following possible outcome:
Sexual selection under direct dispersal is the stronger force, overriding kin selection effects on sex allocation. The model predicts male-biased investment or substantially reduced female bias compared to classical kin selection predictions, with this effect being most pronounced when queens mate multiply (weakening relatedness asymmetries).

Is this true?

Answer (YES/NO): NO